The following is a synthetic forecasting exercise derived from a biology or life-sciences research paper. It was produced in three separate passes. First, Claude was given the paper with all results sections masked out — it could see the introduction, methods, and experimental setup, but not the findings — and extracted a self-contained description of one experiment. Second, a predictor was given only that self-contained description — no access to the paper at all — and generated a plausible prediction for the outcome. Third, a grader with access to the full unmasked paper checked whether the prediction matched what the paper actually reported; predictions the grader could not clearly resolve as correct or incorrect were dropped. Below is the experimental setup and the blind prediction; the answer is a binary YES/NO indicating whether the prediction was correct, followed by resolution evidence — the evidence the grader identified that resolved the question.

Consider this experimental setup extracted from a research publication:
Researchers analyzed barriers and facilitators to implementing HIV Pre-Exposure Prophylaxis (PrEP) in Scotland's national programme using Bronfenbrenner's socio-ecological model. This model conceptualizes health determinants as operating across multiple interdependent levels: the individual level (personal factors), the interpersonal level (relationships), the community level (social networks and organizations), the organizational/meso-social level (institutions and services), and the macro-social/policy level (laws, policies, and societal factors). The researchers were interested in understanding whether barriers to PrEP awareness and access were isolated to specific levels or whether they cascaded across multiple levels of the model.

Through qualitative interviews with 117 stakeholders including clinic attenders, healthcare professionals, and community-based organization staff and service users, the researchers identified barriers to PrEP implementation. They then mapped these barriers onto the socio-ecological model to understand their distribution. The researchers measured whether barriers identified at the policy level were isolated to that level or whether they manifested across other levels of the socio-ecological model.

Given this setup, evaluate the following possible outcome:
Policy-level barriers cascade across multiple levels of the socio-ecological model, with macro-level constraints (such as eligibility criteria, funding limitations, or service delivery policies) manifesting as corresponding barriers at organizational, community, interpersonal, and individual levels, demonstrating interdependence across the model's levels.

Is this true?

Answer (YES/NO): YES